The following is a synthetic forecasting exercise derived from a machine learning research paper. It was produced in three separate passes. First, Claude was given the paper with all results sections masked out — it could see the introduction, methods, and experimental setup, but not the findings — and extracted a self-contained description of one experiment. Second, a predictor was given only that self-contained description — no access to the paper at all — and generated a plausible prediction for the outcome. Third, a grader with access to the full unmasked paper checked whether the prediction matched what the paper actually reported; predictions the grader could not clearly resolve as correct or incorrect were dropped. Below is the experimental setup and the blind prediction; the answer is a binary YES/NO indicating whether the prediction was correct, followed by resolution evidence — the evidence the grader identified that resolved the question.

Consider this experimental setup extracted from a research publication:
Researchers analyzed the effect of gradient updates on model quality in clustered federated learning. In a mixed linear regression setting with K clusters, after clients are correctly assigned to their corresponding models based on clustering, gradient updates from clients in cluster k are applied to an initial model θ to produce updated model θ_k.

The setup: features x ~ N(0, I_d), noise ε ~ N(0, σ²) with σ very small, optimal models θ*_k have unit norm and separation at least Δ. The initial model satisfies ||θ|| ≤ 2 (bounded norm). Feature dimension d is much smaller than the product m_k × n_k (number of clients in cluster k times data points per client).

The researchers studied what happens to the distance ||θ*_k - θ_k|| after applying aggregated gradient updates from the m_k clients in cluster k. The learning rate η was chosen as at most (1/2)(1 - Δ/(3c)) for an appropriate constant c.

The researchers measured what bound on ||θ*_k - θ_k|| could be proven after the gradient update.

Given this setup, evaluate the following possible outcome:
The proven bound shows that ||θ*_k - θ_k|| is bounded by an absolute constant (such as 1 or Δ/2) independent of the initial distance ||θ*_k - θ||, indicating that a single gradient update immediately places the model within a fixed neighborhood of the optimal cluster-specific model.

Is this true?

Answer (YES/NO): YES